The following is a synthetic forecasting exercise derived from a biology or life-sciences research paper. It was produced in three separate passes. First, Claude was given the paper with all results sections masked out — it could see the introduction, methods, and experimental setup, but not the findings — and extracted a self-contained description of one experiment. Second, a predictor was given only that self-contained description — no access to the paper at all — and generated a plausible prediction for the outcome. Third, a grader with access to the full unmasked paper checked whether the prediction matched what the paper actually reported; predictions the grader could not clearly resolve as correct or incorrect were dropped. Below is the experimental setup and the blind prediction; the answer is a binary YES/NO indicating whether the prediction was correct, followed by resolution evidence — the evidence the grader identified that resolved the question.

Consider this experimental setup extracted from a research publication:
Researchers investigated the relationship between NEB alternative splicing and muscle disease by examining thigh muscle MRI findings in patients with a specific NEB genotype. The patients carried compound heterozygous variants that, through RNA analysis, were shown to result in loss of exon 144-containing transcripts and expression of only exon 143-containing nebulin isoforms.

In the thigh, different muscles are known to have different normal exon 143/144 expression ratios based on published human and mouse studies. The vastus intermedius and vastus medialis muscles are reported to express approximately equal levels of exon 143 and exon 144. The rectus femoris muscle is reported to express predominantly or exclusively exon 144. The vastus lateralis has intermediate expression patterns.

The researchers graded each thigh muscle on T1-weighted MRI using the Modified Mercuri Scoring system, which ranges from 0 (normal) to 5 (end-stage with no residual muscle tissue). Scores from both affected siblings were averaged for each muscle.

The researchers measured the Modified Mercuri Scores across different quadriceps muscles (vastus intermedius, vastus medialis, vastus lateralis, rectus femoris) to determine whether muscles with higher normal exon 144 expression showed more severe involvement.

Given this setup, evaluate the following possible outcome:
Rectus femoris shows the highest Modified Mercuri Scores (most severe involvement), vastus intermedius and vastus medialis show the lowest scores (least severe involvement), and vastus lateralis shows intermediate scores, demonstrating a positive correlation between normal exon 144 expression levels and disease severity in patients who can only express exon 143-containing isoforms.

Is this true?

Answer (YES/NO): NO